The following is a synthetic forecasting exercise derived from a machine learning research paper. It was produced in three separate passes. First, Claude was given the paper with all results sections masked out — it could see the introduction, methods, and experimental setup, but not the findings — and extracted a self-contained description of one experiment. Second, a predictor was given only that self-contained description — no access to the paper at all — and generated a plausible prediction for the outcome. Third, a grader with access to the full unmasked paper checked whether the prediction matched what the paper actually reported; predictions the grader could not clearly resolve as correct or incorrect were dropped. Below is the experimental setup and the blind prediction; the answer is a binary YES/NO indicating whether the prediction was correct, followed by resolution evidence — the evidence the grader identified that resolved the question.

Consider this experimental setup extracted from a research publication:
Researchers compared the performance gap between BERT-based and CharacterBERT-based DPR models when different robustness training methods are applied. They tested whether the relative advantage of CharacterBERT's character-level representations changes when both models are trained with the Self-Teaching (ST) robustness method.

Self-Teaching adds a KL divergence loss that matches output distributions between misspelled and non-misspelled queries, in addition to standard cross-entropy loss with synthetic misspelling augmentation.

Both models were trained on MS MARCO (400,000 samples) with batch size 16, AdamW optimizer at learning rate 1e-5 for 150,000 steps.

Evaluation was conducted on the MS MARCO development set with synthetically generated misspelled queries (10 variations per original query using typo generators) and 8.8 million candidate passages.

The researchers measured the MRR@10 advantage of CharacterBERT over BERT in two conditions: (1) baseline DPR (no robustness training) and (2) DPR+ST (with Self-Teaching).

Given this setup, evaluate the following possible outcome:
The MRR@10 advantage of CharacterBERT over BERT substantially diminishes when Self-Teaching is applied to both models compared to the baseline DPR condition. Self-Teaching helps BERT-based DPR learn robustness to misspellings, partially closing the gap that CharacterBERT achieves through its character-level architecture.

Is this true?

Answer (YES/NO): NO